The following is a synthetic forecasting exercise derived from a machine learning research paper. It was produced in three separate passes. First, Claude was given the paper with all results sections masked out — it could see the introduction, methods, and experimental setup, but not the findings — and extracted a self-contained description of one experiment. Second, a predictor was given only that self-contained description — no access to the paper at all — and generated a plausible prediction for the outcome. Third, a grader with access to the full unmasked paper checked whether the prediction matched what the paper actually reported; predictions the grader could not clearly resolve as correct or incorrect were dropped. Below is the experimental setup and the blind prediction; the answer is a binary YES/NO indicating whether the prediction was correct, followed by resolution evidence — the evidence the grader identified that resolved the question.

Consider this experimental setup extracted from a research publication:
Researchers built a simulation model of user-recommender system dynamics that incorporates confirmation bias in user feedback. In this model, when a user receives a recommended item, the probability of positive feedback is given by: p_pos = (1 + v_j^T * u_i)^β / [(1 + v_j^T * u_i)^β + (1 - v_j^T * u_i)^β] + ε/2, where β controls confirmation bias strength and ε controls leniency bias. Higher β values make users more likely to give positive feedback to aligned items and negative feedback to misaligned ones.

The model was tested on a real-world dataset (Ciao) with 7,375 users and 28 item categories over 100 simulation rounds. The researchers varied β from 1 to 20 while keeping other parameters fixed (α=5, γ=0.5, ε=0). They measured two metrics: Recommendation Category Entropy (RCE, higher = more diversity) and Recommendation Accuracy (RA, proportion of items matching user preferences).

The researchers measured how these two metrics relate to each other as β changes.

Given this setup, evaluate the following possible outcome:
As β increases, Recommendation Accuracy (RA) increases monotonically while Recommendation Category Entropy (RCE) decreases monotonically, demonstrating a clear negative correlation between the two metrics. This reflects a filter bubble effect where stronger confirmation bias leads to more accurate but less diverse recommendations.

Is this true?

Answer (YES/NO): YES